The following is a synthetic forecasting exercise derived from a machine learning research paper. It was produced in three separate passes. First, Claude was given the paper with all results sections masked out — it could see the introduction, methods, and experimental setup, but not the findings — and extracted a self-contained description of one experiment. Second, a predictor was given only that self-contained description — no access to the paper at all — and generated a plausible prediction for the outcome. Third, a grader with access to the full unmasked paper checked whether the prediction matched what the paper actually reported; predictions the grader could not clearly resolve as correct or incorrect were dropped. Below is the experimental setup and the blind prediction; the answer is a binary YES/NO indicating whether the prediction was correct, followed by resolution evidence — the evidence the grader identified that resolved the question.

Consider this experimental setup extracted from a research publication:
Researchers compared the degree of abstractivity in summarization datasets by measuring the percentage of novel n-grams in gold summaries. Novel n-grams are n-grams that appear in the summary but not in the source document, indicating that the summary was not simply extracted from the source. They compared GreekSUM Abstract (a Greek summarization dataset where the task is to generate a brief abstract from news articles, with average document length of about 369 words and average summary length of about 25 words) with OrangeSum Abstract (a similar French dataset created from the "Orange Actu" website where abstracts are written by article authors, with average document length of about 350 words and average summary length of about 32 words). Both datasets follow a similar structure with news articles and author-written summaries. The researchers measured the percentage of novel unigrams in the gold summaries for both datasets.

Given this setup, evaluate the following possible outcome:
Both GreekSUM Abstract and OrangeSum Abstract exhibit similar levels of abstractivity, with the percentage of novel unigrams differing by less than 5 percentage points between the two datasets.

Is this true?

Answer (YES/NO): NO